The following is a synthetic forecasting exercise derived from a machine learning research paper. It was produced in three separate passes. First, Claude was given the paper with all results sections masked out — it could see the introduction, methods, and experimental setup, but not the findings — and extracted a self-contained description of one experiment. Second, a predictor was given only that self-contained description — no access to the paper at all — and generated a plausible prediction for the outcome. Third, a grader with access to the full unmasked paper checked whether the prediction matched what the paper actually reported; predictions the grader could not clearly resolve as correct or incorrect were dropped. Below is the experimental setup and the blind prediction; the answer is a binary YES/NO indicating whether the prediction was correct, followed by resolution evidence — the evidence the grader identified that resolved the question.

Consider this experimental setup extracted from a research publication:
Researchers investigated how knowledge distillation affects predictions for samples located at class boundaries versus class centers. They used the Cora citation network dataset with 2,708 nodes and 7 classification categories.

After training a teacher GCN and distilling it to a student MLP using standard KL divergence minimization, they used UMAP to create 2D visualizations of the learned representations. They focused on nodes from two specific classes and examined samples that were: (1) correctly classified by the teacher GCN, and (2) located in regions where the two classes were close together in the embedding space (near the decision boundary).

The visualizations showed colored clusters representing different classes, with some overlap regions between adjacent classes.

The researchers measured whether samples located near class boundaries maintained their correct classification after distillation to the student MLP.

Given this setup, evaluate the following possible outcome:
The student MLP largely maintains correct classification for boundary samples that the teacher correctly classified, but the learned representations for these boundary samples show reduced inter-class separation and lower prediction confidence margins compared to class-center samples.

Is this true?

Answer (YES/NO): NO